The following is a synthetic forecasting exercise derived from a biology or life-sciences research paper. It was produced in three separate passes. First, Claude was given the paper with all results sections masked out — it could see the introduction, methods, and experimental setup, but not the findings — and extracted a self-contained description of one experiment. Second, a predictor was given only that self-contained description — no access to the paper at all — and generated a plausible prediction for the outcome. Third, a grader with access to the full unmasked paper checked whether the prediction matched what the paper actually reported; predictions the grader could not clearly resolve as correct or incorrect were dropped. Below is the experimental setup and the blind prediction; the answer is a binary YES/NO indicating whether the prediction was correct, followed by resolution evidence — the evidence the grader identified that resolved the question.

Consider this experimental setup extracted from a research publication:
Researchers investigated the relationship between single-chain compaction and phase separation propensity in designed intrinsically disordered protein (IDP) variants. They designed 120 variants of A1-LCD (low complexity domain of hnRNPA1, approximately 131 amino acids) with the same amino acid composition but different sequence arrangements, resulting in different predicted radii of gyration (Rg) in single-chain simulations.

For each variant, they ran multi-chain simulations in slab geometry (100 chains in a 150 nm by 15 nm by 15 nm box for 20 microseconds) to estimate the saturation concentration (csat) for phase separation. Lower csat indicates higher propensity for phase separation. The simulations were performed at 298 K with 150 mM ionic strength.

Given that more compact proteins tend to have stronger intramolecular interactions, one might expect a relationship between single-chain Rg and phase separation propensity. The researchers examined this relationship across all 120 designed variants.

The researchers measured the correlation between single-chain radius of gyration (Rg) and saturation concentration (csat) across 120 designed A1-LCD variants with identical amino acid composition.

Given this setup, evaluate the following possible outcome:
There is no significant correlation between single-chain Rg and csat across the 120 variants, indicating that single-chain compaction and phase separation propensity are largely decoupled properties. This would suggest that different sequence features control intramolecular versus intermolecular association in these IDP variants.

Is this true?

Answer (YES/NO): NO